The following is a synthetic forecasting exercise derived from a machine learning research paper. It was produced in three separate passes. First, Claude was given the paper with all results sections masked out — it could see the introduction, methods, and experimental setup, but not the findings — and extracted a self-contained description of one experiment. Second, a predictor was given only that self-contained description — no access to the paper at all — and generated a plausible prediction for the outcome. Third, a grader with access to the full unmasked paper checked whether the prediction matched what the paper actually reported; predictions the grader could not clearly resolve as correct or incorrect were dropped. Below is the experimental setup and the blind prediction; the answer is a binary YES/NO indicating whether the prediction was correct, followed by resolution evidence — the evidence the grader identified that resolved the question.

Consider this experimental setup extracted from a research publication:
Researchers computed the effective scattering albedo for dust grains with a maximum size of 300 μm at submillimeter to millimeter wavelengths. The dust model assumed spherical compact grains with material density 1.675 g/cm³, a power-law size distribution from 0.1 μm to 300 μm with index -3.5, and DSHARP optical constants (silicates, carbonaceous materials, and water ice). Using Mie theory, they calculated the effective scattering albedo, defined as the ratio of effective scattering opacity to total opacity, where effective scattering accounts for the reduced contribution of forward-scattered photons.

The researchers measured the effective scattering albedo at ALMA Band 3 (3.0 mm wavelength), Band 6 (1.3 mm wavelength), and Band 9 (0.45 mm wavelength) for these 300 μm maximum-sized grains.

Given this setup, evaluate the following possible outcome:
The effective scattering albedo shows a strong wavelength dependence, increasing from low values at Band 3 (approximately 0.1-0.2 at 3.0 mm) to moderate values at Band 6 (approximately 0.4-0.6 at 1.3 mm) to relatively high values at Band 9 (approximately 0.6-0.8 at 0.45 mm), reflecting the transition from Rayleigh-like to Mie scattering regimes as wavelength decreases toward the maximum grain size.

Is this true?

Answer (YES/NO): NO